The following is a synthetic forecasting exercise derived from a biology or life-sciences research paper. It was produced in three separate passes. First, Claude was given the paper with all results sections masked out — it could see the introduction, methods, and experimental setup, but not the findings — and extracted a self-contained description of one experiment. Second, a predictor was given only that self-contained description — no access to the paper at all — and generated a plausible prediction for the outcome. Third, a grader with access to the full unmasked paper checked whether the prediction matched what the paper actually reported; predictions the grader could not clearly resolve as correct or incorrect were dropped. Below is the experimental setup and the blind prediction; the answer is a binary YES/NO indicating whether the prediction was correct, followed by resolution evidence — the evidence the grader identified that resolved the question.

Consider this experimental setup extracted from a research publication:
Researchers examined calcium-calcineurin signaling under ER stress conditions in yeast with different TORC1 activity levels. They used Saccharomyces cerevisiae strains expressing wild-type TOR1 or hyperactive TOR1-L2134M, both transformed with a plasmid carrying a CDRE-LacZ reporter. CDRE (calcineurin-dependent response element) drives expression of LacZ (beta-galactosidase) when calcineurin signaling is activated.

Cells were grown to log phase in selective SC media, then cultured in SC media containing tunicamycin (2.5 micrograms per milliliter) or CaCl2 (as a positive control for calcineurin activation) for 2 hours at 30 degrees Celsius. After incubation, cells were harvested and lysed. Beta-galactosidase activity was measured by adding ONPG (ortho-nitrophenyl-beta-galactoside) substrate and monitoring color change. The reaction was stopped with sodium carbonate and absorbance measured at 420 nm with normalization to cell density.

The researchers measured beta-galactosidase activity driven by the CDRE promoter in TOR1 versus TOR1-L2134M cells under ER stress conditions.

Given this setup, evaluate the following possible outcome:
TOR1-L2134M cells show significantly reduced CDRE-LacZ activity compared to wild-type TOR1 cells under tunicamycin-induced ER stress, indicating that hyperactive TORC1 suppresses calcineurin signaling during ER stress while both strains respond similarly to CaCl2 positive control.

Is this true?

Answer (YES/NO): NO